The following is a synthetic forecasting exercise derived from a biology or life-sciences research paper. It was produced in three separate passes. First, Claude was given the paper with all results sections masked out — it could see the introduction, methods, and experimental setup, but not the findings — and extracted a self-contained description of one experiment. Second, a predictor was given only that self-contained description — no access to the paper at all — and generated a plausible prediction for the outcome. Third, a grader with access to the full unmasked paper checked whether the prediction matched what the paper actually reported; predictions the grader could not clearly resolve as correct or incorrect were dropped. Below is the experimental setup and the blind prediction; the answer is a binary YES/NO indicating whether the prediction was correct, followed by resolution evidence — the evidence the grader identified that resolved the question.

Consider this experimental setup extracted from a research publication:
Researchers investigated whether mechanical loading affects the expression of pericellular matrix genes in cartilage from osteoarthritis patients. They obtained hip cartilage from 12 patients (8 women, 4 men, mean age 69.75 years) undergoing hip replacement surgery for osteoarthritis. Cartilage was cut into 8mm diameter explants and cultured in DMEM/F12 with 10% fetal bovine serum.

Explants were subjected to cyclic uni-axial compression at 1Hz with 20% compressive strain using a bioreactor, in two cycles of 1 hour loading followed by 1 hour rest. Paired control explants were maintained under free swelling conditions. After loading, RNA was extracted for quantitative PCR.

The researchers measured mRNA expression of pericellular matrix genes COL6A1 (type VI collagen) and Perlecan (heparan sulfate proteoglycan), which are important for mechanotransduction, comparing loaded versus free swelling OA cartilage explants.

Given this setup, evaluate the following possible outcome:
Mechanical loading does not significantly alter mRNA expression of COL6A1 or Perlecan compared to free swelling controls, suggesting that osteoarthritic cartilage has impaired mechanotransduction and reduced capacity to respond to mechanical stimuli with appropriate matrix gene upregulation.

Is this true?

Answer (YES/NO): NO